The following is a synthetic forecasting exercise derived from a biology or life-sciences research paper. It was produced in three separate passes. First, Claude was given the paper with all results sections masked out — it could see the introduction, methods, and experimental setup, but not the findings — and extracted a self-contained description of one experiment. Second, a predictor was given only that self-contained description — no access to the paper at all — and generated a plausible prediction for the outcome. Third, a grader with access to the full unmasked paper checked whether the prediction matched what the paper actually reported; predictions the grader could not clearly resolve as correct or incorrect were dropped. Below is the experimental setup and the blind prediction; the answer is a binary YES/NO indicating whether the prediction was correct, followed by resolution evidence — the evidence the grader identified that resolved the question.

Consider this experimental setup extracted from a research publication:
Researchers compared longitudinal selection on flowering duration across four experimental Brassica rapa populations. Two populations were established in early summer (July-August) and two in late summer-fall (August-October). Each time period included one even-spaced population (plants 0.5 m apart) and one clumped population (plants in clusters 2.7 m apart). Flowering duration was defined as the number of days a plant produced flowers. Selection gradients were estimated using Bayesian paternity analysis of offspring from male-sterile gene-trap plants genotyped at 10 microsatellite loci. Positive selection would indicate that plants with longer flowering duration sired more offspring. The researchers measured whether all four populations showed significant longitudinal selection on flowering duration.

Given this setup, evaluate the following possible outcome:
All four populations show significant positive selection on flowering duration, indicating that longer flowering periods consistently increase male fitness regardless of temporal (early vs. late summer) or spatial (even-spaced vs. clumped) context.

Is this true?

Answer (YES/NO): NO